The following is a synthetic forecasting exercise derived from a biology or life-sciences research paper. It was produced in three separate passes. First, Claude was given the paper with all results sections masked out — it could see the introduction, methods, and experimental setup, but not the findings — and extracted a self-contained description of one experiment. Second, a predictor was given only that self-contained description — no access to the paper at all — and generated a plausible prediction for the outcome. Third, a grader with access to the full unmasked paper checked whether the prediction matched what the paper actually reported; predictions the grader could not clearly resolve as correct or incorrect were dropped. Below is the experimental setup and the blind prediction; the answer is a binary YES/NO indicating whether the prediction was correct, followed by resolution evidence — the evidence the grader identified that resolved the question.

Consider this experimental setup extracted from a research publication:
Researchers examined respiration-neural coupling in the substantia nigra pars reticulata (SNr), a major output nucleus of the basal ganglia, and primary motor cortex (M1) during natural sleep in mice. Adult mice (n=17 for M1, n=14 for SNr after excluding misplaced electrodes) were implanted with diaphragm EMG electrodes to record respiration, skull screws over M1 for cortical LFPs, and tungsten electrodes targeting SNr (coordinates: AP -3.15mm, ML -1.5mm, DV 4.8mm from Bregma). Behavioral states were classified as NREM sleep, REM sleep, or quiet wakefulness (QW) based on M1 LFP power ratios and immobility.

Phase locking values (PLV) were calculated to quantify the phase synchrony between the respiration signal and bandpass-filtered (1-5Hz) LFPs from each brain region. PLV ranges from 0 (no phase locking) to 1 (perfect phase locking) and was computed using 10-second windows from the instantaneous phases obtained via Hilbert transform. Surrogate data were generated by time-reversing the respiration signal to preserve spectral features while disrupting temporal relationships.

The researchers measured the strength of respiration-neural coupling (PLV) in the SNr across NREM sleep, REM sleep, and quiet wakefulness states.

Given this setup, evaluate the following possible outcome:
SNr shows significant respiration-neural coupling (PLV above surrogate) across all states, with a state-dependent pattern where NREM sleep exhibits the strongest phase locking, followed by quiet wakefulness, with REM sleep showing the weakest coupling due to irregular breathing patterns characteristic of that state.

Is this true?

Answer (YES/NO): NO